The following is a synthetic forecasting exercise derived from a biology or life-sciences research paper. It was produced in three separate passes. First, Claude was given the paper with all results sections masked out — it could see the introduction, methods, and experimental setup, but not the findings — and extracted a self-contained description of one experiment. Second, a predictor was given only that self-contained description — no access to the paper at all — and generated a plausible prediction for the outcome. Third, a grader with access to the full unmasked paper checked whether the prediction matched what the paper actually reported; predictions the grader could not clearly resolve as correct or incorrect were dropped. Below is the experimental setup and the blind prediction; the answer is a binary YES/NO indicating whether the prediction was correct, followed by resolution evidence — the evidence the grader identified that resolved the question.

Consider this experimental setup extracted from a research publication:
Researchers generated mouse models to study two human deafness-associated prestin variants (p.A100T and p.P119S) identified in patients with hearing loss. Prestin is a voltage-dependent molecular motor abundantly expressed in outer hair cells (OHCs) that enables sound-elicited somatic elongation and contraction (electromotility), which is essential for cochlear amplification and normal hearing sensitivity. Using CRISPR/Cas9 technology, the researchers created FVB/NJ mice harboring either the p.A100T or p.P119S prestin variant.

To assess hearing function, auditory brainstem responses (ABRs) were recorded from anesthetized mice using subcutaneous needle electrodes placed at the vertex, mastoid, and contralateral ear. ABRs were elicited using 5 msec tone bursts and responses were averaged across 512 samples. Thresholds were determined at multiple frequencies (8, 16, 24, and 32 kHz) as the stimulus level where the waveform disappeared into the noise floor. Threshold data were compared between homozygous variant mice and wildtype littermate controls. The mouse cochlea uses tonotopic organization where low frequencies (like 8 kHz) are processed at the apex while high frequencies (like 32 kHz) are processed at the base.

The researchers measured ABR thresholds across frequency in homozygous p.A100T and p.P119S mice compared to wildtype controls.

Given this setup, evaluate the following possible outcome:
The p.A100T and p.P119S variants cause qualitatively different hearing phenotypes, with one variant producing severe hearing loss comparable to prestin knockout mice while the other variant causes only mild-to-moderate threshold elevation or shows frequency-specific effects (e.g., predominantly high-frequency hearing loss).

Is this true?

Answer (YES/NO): NO